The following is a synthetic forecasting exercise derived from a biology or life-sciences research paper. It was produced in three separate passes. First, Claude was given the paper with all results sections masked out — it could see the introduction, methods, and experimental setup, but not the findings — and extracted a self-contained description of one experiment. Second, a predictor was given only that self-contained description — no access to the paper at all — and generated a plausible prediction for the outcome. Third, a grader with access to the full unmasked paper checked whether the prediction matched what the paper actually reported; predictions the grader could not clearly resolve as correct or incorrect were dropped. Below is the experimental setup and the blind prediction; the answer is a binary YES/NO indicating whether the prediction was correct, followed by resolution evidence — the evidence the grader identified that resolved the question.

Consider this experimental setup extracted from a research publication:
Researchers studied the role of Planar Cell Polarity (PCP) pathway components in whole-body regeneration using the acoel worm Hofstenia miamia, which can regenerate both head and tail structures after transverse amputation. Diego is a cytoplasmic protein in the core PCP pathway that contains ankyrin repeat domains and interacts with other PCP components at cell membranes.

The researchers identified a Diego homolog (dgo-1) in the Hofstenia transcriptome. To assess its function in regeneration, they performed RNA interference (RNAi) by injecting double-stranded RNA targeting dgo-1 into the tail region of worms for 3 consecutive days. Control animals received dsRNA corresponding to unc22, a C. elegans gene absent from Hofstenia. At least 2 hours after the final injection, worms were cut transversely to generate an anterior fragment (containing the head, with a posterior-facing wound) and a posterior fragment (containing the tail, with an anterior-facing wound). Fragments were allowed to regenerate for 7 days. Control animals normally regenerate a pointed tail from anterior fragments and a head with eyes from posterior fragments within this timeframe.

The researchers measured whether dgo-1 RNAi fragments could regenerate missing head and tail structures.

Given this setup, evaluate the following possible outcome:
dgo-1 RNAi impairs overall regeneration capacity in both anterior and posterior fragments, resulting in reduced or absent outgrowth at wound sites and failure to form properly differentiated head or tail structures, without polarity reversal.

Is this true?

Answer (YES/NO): NO